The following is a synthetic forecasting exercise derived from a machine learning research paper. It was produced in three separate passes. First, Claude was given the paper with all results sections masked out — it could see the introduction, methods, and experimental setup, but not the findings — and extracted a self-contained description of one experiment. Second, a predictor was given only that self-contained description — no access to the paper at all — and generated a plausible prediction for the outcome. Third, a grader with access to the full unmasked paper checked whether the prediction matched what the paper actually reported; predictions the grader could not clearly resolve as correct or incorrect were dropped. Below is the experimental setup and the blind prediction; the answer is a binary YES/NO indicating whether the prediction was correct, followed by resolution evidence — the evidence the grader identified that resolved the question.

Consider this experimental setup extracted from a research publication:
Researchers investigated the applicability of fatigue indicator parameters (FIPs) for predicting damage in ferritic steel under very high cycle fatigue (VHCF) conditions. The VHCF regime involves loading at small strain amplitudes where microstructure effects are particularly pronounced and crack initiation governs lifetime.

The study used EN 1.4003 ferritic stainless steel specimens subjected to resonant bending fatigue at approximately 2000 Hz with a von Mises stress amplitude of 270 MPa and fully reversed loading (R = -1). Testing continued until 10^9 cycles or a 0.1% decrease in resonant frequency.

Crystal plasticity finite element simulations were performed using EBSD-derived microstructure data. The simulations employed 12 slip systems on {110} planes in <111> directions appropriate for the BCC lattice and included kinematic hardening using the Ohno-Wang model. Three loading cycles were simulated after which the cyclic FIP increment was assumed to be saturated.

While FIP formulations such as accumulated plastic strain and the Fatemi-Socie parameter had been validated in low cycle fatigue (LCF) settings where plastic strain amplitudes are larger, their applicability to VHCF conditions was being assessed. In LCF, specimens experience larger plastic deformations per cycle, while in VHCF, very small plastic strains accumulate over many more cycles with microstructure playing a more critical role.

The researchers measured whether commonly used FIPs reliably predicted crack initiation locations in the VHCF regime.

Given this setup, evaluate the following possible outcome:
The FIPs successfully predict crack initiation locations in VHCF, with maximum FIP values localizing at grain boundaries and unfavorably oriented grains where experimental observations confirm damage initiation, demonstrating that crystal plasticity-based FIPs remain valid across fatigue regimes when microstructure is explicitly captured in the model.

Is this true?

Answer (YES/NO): NO